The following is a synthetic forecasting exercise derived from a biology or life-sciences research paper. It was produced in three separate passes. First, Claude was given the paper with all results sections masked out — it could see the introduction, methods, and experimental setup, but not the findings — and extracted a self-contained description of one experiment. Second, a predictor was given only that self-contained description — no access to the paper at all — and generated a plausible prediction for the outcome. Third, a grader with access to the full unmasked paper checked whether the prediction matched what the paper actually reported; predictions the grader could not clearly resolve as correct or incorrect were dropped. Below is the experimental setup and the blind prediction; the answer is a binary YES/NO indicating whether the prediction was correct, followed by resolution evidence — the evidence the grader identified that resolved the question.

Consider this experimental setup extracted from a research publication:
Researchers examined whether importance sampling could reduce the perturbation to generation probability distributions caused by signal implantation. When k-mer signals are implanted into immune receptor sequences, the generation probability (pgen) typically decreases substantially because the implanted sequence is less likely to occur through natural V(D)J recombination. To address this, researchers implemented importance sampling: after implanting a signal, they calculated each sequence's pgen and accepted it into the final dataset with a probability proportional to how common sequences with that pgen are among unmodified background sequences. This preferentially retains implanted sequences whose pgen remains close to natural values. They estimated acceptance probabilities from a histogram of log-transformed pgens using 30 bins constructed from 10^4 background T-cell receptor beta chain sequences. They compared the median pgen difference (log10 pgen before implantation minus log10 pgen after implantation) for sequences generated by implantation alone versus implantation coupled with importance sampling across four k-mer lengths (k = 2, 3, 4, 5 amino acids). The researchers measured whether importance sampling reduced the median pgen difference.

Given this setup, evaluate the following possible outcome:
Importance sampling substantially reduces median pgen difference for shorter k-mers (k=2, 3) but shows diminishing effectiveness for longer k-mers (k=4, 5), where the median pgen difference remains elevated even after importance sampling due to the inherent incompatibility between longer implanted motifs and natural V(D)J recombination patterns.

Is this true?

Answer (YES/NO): NO